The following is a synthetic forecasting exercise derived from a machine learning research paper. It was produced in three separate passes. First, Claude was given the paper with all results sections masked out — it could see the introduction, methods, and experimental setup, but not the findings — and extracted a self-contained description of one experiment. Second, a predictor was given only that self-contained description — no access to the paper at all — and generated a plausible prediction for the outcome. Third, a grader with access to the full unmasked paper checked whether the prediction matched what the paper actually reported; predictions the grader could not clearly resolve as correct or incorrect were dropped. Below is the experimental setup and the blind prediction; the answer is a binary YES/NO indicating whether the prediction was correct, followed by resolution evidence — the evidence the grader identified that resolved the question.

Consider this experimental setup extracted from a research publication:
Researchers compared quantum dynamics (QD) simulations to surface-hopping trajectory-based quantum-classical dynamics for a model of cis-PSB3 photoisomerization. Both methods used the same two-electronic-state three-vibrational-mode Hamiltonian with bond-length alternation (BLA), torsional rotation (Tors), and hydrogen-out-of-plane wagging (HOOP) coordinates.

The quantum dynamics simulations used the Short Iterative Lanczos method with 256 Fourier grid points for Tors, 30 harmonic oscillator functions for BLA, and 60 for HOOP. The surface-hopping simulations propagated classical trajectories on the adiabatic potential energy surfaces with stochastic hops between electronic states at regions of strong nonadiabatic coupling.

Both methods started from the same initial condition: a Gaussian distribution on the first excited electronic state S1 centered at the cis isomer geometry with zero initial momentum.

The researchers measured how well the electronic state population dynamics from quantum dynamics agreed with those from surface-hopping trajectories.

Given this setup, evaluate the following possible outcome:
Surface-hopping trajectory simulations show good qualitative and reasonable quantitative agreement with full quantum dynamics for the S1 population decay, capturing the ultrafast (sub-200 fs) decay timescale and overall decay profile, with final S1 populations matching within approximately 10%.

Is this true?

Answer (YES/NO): YES